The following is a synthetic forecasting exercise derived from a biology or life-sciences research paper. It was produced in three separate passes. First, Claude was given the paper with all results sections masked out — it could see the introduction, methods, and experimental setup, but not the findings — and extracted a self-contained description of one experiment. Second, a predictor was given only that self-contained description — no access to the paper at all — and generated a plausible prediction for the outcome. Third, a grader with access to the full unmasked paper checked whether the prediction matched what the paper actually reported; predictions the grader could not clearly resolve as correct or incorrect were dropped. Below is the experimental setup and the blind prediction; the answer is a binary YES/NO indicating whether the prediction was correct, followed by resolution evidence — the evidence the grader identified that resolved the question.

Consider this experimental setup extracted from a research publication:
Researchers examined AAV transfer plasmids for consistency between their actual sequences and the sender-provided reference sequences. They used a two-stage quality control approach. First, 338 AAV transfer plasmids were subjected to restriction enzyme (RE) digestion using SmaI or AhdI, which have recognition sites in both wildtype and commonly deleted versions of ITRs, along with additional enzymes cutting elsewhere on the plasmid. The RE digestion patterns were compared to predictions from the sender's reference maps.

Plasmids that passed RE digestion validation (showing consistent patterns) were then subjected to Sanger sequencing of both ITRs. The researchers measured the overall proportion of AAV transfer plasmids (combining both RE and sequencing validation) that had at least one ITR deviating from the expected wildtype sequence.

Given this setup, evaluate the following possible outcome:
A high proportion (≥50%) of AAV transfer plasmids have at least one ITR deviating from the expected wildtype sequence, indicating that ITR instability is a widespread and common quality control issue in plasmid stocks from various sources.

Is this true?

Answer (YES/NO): NO